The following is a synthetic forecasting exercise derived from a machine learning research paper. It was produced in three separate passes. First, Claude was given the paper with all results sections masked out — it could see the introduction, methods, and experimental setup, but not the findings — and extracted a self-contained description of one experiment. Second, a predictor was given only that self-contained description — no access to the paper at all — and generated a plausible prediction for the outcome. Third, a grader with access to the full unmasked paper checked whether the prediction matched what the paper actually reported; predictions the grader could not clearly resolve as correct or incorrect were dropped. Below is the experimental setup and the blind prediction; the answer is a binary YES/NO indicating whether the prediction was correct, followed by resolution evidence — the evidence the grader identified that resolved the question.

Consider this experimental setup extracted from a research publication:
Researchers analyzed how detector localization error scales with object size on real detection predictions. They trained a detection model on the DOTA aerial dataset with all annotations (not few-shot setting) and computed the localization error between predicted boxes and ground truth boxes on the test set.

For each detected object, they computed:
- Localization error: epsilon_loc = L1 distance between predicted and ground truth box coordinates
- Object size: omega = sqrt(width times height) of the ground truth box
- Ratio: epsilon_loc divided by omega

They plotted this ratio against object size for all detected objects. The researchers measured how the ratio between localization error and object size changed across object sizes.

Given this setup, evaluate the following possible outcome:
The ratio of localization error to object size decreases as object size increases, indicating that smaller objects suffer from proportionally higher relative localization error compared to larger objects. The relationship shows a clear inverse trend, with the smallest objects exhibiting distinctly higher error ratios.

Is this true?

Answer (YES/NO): YES